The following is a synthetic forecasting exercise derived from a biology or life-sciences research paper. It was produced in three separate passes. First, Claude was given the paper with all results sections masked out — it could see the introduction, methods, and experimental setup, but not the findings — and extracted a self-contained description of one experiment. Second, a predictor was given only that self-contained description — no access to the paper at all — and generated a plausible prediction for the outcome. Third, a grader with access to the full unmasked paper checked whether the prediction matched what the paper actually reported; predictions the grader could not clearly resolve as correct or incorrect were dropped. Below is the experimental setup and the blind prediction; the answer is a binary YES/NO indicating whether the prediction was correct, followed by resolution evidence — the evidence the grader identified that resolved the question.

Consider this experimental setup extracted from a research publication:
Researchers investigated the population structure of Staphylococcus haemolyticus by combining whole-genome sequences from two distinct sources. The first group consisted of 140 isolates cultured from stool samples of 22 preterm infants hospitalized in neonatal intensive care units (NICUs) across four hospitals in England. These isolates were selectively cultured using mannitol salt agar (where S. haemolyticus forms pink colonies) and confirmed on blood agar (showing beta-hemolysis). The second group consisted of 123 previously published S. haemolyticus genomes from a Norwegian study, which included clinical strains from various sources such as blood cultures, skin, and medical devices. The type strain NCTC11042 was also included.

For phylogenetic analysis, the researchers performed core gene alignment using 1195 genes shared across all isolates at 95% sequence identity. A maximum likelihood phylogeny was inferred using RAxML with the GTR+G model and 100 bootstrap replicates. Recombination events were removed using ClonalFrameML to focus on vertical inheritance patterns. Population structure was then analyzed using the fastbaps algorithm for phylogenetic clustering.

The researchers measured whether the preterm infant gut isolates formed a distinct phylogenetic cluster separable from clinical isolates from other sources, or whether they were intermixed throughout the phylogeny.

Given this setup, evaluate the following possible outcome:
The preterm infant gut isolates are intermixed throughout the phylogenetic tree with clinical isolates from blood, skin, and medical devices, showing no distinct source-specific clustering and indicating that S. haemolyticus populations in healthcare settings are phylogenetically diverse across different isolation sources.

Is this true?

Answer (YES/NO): NO